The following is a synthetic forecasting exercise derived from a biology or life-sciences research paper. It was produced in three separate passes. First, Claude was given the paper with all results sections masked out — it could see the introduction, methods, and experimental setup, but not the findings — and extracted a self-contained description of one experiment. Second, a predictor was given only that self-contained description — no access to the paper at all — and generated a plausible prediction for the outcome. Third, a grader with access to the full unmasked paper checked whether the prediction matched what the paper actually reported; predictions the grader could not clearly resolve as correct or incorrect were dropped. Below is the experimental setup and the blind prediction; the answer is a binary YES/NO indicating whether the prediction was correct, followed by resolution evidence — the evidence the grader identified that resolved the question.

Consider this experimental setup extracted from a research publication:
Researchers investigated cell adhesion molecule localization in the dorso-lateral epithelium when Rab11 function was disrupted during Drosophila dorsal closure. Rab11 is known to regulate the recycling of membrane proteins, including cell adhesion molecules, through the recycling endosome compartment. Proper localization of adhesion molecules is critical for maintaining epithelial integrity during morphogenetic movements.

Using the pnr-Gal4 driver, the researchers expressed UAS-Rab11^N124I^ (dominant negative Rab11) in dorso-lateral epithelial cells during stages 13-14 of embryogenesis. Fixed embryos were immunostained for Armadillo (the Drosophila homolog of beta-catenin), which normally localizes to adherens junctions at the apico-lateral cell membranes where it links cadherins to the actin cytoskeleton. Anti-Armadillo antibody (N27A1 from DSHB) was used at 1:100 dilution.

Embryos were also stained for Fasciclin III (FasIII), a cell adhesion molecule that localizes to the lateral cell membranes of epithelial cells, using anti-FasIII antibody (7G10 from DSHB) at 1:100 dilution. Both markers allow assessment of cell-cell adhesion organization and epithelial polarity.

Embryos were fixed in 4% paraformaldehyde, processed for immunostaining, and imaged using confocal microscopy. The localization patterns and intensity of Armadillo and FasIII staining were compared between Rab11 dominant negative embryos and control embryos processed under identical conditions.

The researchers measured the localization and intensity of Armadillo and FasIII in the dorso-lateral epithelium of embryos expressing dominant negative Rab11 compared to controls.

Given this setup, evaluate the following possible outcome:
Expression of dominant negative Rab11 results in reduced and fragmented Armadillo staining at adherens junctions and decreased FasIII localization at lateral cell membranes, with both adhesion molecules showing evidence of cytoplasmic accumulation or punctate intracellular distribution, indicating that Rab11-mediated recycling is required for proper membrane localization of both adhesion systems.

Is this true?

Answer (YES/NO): NO